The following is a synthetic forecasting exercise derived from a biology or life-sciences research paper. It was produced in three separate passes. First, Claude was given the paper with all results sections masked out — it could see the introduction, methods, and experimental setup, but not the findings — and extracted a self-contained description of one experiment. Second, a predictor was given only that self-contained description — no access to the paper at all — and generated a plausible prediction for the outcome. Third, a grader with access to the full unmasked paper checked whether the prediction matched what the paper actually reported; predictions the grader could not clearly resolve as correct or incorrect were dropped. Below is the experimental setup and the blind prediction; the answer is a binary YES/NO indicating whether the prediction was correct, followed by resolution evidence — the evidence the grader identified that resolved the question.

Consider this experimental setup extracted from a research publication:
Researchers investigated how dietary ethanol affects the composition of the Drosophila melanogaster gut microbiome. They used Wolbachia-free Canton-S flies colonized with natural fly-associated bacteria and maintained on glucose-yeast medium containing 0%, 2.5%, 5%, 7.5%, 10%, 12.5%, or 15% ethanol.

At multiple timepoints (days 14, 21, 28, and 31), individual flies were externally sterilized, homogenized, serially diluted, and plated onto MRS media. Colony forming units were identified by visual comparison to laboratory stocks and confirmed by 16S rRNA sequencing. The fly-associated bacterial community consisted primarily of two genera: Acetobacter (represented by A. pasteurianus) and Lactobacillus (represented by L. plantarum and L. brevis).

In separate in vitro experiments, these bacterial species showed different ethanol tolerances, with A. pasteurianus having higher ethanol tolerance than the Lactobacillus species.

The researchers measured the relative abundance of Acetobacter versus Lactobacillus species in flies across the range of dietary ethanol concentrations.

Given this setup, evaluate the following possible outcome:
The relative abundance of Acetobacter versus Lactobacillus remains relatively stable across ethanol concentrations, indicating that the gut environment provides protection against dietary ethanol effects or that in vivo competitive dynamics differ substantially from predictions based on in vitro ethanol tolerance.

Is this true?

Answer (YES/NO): NO